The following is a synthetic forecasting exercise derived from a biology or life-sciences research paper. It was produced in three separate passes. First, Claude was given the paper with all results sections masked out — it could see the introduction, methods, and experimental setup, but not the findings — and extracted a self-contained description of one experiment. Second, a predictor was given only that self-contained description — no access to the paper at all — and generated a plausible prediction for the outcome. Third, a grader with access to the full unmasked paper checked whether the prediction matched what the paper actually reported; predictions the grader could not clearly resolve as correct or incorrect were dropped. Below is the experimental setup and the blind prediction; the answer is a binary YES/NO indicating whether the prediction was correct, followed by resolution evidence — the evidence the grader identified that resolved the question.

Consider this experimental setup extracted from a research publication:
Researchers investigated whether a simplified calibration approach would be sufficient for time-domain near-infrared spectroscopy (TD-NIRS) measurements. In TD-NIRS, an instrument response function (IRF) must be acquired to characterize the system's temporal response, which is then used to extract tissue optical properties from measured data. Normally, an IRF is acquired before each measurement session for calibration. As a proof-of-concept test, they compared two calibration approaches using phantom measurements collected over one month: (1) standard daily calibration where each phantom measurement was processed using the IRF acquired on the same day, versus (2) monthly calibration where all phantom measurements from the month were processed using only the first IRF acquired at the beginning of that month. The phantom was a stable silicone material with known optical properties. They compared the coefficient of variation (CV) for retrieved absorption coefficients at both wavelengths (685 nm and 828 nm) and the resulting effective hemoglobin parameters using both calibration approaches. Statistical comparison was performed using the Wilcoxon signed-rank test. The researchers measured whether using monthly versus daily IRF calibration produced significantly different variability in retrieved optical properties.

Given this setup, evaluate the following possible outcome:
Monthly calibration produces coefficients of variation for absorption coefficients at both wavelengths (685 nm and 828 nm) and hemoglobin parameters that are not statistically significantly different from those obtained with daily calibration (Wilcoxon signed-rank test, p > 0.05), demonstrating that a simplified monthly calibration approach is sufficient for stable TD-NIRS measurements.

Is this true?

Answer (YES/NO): YES